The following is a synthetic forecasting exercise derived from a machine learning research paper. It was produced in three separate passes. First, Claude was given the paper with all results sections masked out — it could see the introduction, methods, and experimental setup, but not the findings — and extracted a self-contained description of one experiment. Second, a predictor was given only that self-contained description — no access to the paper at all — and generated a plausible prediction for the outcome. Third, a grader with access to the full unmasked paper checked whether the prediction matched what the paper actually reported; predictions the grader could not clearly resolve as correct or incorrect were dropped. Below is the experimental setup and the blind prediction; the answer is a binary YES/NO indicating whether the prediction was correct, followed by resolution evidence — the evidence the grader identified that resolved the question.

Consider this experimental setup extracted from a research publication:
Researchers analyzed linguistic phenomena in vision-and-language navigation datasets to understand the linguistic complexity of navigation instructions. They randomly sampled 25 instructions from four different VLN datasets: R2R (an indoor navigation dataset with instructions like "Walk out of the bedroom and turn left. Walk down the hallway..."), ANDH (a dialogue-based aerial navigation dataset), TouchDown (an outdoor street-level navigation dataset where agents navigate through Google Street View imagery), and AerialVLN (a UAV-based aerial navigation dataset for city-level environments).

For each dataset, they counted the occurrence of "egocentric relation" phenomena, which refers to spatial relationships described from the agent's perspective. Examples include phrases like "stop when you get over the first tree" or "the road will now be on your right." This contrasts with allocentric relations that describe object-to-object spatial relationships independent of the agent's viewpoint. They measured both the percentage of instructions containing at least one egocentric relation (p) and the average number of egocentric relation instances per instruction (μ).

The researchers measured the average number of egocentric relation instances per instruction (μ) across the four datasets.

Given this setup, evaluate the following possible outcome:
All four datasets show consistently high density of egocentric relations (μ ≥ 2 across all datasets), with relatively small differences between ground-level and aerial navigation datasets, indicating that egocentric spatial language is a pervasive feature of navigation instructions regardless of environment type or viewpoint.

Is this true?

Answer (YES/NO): NO